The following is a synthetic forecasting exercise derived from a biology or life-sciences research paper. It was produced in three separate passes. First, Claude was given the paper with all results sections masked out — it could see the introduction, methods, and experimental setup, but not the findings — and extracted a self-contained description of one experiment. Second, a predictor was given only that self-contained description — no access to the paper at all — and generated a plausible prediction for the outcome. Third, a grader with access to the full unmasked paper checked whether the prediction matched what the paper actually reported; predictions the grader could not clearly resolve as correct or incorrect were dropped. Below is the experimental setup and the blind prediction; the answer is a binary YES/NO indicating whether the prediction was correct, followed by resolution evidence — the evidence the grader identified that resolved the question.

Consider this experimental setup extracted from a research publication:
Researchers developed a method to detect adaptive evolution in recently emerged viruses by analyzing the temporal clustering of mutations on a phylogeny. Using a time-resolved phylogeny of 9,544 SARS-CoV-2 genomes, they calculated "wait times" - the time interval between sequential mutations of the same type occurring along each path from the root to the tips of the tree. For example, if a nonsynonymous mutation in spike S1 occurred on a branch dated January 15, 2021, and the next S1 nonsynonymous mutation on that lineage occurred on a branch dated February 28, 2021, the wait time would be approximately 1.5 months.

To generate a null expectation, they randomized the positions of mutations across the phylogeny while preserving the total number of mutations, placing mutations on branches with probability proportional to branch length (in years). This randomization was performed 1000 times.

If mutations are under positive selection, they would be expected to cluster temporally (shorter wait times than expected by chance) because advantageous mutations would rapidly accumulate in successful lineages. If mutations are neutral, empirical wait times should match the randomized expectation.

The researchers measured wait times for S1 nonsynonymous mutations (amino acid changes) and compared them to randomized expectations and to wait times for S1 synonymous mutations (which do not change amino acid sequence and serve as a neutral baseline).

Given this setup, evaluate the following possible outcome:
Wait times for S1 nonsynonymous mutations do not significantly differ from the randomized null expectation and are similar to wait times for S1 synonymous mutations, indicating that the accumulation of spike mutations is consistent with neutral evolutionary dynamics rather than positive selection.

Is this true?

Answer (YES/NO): NO